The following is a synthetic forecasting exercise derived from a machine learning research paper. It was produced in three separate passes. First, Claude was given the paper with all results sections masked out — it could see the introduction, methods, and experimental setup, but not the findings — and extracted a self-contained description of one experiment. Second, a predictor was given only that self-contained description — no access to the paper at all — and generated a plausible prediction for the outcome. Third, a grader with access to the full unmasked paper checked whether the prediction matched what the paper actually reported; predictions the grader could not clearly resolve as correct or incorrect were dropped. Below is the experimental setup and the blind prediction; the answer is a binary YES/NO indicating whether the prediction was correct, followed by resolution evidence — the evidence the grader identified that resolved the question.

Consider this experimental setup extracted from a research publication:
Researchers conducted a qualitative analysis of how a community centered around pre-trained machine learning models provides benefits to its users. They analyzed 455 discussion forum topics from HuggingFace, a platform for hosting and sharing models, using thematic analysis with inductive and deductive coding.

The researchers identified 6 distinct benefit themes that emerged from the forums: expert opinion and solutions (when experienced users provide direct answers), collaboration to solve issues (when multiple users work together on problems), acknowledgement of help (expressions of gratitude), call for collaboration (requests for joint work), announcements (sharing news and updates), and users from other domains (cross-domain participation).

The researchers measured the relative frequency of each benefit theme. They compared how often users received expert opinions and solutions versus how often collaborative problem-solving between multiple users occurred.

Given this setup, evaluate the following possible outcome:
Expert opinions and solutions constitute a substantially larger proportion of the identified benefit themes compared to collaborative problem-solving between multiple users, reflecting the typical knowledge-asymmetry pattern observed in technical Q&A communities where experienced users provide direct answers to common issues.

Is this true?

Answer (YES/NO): YES